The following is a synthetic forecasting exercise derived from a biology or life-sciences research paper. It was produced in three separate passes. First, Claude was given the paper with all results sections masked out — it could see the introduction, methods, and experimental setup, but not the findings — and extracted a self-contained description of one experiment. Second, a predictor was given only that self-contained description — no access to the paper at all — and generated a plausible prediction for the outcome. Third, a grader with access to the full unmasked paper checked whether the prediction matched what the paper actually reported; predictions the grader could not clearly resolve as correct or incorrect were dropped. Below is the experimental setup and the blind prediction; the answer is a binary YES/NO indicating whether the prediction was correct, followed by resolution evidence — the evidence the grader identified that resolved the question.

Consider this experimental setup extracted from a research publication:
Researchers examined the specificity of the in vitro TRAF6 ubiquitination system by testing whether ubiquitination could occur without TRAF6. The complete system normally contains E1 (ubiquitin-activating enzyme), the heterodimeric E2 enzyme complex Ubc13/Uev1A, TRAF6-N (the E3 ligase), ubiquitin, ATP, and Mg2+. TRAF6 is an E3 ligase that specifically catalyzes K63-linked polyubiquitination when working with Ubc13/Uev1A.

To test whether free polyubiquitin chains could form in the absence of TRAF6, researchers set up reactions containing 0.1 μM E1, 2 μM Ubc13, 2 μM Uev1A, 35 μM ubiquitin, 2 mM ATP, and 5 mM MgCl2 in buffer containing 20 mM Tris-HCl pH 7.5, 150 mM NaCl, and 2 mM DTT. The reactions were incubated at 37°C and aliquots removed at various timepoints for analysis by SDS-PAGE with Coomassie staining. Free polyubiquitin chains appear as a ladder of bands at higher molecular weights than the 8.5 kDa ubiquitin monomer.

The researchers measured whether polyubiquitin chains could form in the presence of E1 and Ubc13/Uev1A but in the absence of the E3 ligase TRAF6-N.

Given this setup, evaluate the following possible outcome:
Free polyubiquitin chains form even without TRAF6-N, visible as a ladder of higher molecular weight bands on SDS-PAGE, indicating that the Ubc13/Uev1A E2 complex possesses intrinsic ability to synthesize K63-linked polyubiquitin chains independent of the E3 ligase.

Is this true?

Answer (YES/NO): NO